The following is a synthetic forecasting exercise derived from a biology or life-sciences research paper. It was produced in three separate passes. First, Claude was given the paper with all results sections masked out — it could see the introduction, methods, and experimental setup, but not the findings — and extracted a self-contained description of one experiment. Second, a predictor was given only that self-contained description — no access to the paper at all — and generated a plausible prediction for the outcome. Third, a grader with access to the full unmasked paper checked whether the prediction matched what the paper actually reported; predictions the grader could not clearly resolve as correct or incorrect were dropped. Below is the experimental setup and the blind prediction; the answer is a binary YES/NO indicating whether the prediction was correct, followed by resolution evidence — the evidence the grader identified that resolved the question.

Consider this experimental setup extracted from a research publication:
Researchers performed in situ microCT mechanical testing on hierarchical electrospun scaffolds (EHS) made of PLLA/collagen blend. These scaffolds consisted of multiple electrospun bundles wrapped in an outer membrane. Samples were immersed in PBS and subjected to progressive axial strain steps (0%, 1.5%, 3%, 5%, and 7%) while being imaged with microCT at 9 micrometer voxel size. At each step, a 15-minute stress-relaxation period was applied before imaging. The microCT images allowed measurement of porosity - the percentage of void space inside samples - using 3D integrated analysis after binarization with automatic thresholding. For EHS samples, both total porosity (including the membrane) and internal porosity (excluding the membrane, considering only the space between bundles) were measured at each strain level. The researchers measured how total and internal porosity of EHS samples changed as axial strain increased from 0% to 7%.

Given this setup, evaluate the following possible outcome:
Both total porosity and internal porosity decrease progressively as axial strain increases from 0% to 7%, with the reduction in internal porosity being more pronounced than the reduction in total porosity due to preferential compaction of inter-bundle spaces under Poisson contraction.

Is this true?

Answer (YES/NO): NO